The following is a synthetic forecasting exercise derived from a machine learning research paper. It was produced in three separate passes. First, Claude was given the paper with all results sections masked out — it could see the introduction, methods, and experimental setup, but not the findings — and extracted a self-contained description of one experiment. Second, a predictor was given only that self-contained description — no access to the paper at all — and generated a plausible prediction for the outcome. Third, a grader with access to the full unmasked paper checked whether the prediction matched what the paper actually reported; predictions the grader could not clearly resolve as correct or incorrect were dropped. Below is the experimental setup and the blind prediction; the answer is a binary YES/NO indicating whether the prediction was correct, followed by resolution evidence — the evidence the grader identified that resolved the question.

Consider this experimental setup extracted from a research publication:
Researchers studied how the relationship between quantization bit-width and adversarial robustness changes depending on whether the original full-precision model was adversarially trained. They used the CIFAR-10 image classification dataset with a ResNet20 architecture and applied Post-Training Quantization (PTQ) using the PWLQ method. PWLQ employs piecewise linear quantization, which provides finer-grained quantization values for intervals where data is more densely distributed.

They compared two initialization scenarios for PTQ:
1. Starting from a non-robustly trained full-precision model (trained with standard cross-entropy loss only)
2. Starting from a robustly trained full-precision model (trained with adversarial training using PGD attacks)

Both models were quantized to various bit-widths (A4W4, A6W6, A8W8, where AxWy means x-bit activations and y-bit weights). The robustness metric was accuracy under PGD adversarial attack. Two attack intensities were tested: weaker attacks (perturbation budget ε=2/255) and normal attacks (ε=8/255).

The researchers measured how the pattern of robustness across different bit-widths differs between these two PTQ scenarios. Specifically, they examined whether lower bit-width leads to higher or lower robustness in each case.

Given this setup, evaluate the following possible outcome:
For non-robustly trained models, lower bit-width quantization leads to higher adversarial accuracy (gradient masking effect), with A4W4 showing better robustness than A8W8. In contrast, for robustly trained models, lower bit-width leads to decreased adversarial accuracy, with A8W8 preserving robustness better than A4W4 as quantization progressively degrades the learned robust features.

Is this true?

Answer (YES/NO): NO